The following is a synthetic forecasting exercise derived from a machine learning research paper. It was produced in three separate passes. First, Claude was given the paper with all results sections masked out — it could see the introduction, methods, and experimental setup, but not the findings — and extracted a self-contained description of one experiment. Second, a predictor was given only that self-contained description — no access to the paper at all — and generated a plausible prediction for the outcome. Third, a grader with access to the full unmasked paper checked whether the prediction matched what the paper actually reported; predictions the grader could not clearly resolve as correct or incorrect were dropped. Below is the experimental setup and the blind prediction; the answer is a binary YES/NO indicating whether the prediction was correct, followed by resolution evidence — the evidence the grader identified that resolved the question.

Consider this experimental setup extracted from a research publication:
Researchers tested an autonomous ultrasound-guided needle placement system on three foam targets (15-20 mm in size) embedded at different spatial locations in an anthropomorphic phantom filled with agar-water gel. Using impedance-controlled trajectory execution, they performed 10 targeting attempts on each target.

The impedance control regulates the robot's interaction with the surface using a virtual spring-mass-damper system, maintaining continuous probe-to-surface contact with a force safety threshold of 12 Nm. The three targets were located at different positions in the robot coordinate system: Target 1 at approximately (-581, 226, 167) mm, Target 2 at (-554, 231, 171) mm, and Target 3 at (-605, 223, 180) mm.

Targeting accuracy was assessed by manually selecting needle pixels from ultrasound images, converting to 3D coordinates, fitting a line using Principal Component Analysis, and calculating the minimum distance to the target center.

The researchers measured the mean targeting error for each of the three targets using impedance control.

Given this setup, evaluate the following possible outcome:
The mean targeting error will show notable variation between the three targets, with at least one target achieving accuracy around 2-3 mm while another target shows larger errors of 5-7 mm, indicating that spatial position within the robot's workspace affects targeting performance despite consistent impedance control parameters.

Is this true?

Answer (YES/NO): NO